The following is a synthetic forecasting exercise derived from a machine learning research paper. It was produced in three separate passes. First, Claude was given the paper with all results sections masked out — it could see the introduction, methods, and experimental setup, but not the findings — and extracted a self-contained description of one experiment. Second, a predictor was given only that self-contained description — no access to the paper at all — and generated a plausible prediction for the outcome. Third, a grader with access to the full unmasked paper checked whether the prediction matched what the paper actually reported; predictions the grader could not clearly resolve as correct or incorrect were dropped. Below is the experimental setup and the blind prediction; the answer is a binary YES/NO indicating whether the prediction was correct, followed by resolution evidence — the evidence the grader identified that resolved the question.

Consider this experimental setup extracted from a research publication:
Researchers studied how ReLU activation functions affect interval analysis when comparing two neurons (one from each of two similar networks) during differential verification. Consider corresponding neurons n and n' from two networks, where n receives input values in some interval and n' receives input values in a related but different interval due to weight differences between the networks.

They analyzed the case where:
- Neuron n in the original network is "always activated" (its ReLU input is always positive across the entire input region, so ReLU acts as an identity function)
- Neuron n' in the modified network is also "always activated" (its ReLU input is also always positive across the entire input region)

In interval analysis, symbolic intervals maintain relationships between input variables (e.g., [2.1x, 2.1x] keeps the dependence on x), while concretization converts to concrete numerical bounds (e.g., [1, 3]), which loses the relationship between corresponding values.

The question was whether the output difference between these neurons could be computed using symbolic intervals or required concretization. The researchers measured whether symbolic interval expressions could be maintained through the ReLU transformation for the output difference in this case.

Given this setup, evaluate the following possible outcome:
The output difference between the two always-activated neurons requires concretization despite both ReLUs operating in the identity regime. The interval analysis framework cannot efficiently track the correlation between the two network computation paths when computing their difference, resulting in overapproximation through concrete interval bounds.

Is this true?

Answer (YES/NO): NO